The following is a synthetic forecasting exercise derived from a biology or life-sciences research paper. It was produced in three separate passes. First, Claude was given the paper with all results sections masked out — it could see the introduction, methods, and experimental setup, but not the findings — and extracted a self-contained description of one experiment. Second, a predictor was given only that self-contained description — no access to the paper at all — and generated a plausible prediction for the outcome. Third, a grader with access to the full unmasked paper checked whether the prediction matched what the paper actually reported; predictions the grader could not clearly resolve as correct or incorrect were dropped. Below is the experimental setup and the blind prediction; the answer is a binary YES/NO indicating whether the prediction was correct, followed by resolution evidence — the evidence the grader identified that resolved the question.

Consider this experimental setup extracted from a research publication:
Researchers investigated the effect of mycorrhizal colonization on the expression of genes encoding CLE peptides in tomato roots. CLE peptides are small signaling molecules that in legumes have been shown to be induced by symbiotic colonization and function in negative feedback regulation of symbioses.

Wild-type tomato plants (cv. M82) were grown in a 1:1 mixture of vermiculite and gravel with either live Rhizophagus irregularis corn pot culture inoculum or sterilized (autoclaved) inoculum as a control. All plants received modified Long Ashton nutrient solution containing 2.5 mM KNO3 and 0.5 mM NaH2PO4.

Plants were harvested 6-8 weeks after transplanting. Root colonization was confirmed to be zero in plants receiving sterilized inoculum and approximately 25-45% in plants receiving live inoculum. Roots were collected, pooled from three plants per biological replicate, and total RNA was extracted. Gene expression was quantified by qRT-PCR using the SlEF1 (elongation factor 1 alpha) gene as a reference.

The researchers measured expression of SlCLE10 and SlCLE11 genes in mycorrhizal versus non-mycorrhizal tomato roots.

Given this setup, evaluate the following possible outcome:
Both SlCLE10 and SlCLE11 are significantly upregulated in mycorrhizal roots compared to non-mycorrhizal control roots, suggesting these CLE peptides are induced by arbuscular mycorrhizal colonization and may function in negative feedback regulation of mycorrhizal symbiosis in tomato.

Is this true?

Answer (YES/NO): NO